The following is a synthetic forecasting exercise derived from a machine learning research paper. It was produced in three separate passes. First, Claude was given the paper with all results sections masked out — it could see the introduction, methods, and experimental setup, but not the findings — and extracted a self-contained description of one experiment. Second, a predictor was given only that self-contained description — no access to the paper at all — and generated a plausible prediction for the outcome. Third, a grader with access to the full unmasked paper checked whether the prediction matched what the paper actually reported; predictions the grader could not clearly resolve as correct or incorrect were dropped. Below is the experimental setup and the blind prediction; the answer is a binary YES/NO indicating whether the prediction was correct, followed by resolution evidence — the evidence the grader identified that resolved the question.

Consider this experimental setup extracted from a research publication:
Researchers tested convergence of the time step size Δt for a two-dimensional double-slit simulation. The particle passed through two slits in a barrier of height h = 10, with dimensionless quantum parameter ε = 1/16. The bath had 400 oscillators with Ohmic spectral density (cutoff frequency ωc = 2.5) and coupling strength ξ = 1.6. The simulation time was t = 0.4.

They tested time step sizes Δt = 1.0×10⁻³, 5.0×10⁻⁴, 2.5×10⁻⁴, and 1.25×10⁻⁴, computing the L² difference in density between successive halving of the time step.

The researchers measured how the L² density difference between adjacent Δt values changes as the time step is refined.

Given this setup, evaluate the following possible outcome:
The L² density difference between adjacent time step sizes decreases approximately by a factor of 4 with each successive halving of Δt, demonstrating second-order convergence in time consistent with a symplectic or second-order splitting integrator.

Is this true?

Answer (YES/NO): NO